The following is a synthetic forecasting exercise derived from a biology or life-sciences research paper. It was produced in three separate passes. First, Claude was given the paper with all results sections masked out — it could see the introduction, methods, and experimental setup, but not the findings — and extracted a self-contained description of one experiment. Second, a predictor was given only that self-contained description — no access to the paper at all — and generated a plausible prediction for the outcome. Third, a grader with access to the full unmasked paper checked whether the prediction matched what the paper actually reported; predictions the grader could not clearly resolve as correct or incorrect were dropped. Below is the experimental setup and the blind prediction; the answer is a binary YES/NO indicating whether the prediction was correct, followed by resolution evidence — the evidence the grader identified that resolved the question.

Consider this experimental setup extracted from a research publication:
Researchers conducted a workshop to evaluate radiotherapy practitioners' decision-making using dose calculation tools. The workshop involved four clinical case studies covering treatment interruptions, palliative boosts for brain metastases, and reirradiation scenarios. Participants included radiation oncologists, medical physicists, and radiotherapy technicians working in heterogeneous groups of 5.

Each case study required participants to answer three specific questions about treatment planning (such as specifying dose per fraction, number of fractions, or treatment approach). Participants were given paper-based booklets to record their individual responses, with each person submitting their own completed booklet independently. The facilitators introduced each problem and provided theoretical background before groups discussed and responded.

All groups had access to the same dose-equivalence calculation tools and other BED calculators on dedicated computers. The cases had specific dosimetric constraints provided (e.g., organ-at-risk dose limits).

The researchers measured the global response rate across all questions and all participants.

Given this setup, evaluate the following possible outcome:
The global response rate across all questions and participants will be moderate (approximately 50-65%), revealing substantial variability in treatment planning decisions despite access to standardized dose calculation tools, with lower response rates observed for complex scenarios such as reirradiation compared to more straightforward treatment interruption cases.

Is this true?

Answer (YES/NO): NO